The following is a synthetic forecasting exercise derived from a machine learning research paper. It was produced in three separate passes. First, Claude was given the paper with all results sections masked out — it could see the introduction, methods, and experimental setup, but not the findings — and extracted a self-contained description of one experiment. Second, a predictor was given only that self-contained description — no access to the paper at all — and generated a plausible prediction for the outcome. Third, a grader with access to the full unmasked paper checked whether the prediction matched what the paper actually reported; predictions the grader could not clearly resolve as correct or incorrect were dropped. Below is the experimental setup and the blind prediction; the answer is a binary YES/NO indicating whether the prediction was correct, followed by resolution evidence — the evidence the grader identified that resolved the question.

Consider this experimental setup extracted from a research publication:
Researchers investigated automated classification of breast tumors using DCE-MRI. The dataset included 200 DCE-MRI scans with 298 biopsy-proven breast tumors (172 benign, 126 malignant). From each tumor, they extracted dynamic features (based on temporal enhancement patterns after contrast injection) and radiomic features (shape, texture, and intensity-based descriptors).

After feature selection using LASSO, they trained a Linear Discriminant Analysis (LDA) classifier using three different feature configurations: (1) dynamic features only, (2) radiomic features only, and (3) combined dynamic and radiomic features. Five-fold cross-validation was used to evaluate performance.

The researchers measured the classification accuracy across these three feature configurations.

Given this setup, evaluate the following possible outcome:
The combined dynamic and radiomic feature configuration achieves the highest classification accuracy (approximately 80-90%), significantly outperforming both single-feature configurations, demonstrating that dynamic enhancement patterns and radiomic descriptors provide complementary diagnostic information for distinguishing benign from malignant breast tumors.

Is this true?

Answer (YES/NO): NO